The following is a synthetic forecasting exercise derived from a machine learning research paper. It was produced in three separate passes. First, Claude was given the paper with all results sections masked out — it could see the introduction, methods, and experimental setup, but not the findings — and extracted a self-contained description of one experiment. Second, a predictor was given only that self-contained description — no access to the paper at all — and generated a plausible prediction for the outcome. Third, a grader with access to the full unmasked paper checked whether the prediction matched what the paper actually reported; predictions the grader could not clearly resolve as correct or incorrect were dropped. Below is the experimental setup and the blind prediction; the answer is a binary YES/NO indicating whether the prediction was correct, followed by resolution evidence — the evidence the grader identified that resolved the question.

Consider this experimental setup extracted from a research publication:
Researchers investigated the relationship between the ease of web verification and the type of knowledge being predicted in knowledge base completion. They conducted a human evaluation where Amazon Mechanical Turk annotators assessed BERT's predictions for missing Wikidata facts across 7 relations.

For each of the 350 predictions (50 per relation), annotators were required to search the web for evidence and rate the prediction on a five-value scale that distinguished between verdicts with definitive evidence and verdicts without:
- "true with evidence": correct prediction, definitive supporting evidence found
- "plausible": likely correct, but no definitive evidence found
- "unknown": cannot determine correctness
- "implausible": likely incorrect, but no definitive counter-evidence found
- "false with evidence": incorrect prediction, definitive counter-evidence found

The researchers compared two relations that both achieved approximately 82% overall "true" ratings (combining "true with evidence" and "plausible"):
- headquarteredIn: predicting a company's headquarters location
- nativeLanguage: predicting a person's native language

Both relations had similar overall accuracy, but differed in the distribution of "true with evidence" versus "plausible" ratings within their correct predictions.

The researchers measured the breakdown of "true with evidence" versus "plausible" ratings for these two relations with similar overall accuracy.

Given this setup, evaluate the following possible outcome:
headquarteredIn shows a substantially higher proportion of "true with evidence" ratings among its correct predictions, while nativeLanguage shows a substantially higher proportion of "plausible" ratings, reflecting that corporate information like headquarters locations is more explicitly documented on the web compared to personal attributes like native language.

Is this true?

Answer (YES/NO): NO